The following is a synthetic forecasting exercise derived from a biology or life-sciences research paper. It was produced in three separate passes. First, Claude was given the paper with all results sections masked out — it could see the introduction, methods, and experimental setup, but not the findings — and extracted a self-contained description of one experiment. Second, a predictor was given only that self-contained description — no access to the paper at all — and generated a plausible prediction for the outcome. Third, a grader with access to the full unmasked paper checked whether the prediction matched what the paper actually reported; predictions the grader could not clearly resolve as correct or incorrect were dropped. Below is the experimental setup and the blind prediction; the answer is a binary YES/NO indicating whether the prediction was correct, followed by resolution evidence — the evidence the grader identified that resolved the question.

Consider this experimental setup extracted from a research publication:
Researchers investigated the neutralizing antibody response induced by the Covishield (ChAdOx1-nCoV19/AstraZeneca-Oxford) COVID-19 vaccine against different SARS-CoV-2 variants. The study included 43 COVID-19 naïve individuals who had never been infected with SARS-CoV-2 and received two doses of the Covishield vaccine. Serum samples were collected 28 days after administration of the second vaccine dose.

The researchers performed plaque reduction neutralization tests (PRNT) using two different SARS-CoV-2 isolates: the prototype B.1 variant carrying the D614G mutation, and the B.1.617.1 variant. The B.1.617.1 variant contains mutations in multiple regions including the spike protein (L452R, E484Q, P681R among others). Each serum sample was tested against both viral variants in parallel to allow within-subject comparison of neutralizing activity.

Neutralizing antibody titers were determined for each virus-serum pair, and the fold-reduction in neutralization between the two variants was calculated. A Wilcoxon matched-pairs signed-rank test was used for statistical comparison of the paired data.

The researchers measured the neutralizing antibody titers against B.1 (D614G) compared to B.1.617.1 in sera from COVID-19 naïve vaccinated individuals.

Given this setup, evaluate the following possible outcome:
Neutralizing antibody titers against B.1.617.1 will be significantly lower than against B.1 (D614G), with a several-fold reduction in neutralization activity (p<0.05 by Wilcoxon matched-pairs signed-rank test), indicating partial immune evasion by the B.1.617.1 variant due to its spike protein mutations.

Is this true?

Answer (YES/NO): NO